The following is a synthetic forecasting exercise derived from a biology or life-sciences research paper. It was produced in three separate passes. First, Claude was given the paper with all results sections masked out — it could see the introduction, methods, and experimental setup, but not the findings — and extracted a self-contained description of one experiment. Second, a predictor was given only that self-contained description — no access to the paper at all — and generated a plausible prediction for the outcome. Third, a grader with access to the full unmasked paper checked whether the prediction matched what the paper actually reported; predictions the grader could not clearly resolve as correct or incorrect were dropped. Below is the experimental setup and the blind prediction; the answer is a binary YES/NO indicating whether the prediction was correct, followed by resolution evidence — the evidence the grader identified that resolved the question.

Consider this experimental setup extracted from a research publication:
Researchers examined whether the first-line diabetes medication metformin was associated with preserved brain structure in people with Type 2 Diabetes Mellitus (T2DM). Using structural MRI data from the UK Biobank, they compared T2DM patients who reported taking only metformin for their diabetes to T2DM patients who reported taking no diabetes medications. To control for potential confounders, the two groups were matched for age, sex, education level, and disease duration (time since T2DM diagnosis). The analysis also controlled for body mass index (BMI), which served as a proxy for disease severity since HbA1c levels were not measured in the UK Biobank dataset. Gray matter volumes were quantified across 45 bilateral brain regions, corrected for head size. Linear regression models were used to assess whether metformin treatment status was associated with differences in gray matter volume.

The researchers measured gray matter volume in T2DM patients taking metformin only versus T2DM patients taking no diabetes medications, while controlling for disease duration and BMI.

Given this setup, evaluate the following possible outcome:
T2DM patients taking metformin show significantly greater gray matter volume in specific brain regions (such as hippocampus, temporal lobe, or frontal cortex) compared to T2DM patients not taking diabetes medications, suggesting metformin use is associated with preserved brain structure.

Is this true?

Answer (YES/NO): NO